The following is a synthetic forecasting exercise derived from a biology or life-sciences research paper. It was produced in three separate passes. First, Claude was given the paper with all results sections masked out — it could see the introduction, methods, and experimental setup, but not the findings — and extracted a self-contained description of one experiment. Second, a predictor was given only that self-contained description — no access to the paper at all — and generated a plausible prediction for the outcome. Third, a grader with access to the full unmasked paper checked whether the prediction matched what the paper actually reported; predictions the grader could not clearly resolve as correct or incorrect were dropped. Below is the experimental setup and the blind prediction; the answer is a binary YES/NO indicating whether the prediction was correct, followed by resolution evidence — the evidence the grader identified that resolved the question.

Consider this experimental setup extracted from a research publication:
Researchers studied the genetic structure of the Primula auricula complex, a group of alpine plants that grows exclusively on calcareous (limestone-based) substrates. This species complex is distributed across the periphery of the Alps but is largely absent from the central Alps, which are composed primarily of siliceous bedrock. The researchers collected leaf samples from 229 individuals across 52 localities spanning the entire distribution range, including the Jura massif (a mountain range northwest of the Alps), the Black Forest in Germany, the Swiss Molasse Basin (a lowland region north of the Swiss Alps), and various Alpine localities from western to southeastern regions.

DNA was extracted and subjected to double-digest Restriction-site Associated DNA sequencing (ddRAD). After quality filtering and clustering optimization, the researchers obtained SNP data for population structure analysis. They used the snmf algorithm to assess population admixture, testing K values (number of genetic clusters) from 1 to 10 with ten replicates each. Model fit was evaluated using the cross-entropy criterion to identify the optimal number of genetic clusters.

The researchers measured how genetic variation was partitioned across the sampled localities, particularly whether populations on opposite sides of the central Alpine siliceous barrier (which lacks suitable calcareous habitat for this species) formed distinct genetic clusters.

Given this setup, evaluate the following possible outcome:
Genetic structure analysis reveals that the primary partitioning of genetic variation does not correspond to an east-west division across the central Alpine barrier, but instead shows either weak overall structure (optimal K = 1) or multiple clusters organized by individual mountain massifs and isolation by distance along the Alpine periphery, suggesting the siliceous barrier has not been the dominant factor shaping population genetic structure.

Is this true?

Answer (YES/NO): NO